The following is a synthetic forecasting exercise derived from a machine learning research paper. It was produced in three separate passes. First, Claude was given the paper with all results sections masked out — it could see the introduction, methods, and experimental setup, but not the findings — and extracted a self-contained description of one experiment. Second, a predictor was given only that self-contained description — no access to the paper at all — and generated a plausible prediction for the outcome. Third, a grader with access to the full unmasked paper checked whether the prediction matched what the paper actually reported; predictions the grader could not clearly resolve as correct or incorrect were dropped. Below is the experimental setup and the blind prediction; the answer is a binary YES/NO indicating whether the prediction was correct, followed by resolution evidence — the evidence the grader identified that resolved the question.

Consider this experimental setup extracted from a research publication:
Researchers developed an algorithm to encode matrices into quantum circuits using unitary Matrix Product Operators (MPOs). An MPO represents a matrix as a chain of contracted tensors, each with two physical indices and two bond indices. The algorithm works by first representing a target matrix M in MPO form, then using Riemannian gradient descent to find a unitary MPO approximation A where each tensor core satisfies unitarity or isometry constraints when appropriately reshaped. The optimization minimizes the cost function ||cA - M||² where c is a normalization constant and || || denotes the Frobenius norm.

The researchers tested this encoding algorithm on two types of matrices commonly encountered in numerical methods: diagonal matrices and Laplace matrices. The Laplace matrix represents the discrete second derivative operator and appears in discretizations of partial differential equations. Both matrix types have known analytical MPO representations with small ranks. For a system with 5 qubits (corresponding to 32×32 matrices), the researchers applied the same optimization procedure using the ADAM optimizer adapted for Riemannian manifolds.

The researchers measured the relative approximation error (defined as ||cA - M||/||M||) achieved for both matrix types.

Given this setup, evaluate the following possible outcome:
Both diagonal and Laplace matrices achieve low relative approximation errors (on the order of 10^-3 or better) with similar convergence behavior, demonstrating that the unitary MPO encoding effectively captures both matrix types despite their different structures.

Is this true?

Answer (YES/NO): NO